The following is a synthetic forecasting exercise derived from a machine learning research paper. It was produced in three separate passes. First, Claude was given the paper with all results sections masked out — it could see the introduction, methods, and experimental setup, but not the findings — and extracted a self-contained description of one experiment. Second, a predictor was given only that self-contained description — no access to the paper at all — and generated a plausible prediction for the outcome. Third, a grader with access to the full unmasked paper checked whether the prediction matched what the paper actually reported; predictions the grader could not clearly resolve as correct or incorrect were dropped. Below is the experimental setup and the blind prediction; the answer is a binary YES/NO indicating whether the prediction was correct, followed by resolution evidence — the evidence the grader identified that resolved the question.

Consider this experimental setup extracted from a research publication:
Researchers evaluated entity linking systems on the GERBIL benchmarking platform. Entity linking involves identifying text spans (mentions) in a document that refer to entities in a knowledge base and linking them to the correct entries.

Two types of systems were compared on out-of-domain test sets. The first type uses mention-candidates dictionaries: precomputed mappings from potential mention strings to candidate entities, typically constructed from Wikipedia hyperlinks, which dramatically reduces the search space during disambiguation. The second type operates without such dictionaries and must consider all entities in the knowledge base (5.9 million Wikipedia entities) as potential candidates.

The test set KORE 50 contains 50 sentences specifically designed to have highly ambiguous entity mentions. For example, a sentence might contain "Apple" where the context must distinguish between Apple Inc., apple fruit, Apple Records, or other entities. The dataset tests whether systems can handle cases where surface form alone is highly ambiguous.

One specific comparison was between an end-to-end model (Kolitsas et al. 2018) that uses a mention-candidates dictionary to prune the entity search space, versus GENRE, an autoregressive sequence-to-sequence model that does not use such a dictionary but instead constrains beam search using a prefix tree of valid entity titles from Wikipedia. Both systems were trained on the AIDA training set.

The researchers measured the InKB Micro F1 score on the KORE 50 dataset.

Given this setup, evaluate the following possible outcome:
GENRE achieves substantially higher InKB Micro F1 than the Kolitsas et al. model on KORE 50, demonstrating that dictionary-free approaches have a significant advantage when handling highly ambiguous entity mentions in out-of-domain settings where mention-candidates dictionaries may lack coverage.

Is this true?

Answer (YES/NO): NO